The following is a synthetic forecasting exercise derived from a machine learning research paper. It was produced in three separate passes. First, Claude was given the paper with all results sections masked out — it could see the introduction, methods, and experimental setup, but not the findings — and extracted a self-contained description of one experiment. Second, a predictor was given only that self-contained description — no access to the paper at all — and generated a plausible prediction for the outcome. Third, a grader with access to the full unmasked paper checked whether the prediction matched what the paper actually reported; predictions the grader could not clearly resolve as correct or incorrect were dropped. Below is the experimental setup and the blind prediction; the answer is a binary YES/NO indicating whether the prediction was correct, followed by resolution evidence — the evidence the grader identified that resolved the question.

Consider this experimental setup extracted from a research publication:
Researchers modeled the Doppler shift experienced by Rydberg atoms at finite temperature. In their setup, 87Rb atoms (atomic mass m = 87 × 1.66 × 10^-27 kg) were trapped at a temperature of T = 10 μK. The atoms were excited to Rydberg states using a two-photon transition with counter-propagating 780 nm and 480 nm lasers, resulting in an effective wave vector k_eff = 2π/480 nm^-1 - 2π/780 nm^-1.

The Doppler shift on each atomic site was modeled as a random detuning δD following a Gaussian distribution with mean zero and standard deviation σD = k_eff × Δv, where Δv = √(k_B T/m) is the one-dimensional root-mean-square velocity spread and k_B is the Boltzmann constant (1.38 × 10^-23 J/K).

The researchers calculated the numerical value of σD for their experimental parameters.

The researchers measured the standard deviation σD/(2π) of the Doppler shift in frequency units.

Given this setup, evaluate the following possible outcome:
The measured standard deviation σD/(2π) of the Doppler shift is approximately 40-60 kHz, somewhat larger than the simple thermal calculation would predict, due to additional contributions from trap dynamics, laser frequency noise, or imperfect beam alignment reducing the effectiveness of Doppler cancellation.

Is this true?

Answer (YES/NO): NO